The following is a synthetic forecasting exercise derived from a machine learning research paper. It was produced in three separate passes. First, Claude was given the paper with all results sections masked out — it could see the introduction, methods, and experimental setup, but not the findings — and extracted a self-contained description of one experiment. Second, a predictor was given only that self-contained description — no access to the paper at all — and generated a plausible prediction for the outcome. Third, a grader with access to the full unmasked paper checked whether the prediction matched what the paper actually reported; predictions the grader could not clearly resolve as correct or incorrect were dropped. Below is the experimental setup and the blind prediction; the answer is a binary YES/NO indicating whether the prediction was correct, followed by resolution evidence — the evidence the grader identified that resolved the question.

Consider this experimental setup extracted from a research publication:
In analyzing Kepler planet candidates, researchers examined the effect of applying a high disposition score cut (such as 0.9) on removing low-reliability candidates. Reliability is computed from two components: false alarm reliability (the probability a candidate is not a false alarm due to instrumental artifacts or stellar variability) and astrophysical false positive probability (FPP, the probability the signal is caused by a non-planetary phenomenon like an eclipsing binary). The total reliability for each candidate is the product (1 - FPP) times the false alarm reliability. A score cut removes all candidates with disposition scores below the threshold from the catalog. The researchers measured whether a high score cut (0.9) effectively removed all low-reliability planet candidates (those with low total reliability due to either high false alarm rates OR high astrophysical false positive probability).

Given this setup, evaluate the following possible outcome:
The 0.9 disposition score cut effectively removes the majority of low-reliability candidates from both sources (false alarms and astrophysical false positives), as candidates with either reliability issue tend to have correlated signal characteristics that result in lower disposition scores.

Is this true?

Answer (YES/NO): NO